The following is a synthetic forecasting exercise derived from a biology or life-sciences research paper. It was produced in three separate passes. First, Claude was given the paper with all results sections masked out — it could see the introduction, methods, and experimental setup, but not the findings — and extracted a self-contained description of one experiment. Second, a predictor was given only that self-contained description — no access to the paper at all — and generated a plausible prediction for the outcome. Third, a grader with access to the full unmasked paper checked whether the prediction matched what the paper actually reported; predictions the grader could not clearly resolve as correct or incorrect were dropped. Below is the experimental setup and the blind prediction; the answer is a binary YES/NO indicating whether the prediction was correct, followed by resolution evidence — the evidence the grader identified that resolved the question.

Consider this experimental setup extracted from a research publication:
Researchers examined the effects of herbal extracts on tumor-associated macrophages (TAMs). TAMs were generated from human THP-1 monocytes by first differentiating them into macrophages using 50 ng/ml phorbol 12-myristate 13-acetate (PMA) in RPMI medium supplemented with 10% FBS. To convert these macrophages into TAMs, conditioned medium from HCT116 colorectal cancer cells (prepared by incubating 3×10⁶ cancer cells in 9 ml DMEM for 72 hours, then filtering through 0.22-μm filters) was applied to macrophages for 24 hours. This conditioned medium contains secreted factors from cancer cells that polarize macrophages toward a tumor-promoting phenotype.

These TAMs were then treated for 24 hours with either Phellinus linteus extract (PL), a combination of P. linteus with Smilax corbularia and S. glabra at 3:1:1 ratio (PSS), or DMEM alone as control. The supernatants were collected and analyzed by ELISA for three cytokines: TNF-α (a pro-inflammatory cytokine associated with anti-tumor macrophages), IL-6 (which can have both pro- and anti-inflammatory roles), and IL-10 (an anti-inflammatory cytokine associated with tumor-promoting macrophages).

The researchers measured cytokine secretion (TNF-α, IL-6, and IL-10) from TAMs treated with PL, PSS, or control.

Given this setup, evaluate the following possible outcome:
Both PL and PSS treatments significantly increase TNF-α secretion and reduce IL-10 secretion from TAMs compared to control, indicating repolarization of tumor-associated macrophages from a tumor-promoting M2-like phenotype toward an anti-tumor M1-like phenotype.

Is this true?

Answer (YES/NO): NO